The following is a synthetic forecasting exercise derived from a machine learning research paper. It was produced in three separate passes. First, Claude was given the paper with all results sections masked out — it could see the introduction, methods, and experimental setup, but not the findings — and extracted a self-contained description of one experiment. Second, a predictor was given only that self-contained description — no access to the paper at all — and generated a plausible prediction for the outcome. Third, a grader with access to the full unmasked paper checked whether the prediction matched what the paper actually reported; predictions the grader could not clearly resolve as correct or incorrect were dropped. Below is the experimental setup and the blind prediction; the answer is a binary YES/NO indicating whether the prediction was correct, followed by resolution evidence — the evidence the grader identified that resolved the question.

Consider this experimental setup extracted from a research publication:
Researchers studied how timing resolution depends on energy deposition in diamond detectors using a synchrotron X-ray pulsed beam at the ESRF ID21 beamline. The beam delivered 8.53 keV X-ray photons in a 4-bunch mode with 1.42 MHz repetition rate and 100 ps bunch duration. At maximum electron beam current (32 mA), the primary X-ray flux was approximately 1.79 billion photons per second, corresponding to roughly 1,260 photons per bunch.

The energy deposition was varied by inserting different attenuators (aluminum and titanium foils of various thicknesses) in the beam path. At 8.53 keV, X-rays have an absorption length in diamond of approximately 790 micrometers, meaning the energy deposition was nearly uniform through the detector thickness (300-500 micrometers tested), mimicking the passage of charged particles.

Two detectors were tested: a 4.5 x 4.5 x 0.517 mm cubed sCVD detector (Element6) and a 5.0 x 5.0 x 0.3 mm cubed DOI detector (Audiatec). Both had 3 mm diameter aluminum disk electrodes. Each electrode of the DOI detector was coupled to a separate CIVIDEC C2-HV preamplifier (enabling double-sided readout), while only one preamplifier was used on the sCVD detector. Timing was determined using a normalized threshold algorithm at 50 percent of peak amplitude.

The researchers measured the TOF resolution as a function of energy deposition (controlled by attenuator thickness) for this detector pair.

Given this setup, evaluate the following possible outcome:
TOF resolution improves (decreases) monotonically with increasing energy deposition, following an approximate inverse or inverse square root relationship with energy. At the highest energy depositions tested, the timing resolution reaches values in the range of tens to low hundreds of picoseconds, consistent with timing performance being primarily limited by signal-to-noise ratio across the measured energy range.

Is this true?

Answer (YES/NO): YES